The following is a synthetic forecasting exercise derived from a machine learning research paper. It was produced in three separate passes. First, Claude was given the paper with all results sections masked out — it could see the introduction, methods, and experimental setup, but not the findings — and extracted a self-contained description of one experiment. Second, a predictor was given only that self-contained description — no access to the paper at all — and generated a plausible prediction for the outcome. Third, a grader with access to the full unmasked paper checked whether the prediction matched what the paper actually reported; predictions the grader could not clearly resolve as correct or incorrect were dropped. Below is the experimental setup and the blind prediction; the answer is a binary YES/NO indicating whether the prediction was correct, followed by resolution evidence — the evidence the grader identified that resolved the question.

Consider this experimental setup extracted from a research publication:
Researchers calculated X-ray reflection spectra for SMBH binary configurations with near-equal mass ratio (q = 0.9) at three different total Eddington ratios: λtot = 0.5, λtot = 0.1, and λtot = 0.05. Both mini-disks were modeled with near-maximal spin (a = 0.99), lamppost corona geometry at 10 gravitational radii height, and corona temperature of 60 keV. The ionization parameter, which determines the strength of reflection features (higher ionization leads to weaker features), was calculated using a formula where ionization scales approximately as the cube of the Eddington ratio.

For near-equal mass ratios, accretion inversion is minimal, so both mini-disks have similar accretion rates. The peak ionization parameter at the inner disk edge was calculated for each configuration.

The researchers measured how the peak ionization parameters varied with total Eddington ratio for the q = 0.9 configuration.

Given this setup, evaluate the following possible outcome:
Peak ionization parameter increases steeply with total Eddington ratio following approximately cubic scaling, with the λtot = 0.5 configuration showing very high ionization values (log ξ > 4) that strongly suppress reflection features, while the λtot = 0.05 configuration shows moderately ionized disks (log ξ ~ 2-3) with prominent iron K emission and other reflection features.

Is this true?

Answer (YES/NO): NO